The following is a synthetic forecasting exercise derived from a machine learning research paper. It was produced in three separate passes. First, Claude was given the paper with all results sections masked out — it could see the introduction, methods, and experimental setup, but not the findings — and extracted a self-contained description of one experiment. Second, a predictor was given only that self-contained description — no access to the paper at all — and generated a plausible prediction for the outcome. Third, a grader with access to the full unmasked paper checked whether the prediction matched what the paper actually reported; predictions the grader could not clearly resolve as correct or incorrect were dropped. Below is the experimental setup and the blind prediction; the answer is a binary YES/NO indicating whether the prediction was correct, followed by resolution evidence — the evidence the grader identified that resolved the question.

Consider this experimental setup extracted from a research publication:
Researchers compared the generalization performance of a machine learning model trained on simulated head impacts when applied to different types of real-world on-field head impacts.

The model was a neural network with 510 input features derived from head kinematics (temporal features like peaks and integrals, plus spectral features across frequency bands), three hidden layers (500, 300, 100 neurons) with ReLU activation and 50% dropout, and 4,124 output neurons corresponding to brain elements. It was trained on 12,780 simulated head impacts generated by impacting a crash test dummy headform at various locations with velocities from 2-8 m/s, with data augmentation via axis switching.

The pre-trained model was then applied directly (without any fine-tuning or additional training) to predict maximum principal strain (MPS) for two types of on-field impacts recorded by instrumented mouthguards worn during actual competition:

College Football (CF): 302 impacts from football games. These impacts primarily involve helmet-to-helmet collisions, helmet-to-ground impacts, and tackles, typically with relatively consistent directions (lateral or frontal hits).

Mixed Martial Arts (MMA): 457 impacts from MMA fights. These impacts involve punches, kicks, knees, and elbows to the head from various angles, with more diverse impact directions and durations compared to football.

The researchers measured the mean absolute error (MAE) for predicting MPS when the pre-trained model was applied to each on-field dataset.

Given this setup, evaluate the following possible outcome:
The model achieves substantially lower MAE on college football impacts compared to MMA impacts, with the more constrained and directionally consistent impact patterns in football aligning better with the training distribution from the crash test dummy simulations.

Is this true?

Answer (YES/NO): YES